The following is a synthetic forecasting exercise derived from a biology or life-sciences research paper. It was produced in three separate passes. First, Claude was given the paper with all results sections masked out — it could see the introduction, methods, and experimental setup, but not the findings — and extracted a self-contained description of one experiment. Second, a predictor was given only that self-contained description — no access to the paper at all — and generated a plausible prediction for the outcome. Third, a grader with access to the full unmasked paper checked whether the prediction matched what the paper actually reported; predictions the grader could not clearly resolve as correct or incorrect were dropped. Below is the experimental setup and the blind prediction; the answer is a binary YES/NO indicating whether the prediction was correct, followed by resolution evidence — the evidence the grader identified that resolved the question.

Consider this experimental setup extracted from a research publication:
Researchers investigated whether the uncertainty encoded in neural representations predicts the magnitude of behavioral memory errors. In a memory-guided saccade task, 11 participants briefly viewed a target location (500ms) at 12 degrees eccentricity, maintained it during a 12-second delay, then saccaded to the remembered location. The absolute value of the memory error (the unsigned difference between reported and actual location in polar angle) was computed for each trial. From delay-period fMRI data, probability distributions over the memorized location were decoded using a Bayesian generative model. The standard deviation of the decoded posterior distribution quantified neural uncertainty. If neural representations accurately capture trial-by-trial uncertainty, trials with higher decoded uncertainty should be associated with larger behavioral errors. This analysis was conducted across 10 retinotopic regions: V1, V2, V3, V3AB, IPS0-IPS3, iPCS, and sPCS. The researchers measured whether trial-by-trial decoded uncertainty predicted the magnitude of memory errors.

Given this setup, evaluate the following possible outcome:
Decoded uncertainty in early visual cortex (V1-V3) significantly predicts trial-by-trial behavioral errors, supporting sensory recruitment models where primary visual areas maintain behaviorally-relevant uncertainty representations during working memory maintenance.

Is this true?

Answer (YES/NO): NO